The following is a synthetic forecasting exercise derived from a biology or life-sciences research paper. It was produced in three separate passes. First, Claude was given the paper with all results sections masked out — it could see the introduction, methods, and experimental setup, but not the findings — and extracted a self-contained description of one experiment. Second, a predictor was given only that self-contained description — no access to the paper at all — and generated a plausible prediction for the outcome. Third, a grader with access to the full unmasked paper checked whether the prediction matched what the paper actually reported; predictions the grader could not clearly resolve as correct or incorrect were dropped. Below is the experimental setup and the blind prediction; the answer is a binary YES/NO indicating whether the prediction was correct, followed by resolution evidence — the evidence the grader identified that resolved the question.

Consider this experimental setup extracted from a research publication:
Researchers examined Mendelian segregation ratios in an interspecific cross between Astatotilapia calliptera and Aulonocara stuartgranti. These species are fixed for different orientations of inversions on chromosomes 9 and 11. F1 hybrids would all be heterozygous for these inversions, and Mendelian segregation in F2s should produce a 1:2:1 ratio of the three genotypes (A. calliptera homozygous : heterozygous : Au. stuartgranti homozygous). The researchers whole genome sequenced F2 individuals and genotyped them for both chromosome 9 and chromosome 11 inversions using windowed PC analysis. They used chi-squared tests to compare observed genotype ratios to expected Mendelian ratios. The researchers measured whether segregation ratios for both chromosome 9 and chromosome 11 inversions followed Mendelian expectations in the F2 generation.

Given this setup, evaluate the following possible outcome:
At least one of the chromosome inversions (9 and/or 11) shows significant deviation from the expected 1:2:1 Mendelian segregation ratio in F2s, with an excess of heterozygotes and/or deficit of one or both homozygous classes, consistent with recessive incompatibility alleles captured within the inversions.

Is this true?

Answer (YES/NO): YES